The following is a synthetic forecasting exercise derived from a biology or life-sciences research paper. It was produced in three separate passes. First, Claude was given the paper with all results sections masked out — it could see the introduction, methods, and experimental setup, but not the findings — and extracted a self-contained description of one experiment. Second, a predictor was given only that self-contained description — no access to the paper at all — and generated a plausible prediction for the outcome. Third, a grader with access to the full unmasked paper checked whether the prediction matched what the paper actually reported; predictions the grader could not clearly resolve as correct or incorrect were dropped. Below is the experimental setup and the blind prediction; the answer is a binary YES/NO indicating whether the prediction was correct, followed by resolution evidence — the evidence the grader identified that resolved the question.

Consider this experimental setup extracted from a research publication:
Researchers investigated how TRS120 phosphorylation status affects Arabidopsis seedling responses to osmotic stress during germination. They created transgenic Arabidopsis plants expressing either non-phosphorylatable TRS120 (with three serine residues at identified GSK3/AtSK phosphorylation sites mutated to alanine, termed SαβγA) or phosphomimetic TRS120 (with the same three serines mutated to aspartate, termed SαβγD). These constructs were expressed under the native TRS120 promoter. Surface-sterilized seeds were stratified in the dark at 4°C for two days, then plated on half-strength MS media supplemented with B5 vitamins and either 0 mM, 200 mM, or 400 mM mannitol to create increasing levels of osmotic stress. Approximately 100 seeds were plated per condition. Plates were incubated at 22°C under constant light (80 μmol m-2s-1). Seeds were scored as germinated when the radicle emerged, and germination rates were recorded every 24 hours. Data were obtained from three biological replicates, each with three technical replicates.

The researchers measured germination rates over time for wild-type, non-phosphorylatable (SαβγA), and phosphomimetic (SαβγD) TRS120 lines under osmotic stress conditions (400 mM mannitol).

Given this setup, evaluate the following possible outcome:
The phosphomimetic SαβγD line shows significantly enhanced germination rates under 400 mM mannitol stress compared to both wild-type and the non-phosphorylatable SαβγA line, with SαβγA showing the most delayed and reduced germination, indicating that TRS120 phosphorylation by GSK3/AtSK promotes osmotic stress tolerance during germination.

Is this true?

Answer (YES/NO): NO